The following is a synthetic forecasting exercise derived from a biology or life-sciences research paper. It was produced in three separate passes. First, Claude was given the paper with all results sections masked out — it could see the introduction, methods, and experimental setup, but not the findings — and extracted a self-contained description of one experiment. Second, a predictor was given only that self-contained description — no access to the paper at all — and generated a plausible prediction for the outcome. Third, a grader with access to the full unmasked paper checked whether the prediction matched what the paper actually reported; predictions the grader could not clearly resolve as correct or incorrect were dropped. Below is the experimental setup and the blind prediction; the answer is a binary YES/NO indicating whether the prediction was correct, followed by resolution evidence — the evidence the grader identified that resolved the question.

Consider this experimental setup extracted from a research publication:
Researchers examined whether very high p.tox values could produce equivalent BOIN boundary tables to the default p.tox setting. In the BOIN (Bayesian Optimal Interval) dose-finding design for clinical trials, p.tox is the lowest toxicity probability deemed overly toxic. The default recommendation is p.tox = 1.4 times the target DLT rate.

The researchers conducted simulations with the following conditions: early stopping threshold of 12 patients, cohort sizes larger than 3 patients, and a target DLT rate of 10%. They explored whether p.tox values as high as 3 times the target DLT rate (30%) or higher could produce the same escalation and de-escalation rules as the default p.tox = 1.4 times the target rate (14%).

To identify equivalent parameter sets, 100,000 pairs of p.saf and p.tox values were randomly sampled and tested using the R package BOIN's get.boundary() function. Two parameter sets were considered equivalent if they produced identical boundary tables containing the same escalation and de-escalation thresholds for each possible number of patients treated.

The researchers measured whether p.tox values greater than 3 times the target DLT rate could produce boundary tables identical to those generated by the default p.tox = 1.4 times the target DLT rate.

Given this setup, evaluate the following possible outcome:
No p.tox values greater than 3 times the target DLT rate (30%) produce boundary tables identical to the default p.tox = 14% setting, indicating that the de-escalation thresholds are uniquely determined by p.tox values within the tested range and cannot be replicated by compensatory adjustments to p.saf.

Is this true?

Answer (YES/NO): NO